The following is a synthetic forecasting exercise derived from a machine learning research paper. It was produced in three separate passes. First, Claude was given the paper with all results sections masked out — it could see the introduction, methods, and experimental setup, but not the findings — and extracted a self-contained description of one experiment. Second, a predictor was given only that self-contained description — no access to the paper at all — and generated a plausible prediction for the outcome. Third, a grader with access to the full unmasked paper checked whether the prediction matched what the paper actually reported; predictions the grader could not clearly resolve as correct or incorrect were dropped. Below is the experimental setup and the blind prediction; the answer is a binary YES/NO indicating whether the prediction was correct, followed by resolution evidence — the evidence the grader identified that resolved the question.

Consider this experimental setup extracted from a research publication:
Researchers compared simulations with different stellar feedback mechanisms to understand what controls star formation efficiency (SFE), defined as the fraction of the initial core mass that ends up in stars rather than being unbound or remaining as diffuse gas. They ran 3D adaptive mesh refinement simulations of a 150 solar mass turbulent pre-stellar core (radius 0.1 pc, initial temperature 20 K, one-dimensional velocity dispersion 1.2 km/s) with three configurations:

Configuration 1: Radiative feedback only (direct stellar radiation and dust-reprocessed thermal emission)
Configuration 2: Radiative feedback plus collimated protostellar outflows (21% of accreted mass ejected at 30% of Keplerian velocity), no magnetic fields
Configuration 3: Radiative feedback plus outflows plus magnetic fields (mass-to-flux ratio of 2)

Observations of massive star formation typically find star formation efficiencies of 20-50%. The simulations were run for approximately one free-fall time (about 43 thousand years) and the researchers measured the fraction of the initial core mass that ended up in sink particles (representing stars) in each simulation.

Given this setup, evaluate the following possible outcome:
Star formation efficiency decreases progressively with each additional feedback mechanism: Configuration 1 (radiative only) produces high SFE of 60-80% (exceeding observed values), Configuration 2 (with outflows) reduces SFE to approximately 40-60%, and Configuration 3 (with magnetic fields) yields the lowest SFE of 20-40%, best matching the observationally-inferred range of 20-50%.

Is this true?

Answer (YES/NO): NO